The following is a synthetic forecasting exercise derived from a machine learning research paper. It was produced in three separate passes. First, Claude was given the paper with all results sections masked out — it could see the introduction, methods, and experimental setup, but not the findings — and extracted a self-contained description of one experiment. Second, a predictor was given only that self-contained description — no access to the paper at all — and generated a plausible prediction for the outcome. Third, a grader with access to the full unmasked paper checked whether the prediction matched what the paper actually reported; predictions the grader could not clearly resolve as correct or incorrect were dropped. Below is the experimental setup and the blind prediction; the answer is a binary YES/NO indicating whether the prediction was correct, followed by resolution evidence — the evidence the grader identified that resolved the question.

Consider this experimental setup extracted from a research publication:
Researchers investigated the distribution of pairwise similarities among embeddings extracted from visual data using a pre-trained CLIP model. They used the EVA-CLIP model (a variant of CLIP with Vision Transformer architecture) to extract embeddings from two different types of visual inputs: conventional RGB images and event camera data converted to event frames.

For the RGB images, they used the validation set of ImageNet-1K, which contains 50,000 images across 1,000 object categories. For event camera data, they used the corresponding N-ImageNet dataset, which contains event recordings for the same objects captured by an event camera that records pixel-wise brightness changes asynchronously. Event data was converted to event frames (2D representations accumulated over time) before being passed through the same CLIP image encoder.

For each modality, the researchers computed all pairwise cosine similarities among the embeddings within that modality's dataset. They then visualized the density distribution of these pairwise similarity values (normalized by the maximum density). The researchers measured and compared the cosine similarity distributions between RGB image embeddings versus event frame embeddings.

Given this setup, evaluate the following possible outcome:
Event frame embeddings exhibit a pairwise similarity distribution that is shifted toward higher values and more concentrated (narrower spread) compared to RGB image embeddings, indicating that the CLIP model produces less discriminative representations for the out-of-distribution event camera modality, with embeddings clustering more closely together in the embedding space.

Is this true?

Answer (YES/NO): YES